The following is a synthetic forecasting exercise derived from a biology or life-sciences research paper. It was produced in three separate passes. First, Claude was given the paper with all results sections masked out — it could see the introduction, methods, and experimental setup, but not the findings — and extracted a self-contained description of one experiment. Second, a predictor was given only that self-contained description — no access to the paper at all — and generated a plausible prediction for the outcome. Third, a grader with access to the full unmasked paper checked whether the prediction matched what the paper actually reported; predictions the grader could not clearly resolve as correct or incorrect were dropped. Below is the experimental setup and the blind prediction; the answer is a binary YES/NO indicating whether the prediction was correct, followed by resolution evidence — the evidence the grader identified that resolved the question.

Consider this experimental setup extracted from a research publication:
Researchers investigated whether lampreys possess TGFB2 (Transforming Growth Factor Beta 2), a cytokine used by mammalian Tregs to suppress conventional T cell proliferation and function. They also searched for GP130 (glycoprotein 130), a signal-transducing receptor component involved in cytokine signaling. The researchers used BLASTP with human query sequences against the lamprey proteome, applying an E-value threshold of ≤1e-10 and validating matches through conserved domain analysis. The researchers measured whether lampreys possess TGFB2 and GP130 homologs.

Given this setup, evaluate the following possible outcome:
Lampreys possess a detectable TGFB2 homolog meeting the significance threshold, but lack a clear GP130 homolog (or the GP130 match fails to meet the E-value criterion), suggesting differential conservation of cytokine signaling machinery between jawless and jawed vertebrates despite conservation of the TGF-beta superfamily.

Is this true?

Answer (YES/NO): NO